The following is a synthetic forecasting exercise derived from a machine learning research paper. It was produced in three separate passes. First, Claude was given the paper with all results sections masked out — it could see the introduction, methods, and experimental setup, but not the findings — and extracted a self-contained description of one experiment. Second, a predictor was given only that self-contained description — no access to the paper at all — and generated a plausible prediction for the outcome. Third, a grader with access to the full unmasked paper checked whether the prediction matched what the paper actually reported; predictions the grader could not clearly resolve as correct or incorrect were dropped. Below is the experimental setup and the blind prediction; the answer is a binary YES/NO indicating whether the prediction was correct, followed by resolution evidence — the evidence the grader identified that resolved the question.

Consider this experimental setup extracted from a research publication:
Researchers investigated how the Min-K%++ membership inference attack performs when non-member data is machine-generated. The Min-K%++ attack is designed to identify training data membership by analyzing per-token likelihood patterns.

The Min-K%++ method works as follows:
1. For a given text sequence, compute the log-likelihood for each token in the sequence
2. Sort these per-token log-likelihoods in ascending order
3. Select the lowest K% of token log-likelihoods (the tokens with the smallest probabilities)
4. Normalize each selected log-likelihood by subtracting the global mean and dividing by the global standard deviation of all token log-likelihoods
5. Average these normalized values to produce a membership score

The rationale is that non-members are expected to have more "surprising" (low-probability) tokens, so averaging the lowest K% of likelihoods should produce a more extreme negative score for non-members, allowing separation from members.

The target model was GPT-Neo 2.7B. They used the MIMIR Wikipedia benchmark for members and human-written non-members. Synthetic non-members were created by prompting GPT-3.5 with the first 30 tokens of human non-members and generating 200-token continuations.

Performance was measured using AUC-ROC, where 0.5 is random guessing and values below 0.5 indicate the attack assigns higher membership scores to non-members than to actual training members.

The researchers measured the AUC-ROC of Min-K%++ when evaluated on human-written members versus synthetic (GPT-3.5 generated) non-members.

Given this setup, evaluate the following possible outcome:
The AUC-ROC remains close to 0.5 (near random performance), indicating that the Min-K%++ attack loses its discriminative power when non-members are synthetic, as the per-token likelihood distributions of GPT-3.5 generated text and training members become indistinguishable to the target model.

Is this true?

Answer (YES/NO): NO